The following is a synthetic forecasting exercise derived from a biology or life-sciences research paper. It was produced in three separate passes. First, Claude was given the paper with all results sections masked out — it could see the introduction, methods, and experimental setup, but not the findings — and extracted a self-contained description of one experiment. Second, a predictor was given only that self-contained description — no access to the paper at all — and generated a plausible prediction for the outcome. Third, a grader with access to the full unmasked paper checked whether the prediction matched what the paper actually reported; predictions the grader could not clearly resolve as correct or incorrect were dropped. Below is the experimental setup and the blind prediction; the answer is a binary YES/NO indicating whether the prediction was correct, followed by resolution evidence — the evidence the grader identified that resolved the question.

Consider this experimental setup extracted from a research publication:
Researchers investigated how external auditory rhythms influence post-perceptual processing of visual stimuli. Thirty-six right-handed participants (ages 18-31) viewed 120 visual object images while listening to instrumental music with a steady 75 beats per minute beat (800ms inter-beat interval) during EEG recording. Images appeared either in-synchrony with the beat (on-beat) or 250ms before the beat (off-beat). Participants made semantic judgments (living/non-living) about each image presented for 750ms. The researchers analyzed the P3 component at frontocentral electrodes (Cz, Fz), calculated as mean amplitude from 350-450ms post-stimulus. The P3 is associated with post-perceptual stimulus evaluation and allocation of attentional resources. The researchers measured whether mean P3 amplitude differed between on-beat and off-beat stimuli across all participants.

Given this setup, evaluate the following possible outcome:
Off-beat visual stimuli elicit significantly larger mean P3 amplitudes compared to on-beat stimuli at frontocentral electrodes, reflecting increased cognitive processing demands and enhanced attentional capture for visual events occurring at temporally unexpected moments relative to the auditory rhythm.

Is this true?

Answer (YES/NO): NO